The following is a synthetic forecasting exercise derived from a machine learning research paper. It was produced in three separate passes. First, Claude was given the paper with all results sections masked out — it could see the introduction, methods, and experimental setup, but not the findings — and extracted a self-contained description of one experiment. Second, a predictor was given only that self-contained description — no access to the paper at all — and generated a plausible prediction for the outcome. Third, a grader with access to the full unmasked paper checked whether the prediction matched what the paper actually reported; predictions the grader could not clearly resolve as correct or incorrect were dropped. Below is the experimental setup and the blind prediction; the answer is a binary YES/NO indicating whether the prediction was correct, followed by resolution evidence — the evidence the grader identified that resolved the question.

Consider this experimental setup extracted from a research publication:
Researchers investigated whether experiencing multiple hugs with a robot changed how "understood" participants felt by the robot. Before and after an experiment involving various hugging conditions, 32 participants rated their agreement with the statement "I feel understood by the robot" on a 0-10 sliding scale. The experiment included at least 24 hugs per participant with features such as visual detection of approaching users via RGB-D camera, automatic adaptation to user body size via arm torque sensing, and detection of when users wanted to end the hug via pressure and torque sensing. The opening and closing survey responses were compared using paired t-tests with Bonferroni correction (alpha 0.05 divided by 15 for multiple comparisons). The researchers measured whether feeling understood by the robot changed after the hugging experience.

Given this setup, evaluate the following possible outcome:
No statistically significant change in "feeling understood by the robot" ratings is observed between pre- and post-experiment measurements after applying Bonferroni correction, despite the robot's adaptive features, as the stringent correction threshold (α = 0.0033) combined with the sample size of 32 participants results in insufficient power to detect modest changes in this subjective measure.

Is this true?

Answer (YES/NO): NO